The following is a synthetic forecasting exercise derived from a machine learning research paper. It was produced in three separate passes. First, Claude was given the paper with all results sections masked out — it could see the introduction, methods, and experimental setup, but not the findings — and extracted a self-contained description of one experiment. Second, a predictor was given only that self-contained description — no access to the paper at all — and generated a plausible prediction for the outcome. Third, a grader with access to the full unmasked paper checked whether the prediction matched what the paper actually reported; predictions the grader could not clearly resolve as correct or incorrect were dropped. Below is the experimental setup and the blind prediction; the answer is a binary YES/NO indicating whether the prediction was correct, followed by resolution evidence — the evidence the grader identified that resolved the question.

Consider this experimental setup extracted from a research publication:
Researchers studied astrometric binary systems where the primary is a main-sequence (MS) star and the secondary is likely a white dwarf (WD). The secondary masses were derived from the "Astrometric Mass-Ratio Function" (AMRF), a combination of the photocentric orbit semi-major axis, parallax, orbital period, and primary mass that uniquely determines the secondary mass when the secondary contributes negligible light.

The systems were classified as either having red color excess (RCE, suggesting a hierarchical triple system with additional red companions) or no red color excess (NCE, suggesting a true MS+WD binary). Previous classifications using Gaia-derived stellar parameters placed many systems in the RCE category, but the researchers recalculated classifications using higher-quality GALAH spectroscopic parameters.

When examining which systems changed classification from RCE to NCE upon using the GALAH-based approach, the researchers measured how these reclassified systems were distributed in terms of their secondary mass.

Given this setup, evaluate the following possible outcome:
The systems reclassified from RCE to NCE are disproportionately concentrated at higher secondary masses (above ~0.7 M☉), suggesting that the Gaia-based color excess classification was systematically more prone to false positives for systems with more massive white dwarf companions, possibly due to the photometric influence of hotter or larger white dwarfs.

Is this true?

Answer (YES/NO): NO